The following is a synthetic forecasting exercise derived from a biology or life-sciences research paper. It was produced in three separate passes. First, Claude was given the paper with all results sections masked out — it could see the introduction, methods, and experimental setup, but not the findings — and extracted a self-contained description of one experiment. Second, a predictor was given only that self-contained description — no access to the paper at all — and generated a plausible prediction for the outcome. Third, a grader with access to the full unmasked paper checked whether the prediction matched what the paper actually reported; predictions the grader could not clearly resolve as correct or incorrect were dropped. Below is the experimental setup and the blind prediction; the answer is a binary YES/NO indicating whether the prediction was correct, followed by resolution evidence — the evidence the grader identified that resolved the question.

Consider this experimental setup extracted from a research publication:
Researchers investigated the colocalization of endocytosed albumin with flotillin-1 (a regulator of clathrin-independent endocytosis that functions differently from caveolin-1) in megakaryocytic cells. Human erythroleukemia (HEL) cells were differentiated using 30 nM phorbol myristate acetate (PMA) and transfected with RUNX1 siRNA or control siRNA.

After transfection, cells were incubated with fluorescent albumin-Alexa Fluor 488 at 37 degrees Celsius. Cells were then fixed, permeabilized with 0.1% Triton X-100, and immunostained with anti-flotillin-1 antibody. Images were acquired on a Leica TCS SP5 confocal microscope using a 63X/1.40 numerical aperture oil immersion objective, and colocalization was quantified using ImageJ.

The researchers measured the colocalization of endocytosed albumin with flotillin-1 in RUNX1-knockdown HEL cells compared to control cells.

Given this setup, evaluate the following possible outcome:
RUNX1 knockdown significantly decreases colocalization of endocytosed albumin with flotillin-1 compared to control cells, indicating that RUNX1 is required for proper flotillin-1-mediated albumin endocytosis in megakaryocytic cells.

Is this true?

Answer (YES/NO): NO